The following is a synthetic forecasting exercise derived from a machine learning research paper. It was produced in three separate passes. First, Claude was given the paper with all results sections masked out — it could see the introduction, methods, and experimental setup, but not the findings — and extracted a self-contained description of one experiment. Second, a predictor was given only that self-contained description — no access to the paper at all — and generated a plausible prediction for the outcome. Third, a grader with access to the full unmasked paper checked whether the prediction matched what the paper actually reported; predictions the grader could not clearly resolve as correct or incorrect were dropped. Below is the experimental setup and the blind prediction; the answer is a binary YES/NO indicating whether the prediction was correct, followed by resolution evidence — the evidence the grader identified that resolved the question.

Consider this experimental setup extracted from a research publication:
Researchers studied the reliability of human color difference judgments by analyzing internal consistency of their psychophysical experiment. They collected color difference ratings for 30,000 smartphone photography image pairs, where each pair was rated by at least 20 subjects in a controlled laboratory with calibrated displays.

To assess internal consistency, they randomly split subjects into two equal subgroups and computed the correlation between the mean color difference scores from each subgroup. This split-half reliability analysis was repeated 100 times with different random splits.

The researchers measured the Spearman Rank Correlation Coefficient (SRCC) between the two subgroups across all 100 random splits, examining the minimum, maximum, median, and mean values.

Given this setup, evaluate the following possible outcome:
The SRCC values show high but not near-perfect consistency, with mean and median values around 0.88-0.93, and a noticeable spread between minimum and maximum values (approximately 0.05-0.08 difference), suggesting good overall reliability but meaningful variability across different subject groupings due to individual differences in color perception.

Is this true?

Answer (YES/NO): NO